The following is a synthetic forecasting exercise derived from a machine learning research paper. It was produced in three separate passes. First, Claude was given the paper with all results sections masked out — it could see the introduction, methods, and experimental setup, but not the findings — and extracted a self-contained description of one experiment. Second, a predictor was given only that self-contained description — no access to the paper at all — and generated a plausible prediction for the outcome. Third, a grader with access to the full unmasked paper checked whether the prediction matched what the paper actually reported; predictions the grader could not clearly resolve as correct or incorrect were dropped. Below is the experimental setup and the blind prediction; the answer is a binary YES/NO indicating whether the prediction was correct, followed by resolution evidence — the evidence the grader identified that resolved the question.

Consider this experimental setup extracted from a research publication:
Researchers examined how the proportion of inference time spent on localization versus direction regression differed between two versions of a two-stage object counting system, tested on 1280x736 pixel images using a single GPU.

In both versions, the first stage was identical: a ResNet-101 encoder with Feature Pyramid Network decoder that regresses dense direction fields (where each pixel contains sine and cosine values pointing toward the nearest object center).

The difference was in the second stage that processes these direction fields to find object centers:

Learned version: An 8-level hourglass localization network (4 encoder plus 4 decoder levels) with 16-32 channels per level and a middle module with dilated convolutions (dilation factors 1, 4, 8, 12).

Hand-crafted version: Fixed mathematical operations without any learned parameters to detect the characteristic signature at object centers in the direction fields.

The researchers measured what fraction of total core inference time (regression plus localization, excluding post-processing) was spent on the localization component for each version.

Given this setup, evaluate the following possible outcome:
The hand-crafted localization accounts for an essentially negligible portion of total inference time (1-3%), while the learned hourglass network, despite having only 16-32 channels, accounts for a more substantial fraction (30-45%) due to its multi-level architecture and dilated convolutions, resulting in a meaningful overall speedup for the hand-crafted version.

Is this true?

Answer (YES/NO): NO